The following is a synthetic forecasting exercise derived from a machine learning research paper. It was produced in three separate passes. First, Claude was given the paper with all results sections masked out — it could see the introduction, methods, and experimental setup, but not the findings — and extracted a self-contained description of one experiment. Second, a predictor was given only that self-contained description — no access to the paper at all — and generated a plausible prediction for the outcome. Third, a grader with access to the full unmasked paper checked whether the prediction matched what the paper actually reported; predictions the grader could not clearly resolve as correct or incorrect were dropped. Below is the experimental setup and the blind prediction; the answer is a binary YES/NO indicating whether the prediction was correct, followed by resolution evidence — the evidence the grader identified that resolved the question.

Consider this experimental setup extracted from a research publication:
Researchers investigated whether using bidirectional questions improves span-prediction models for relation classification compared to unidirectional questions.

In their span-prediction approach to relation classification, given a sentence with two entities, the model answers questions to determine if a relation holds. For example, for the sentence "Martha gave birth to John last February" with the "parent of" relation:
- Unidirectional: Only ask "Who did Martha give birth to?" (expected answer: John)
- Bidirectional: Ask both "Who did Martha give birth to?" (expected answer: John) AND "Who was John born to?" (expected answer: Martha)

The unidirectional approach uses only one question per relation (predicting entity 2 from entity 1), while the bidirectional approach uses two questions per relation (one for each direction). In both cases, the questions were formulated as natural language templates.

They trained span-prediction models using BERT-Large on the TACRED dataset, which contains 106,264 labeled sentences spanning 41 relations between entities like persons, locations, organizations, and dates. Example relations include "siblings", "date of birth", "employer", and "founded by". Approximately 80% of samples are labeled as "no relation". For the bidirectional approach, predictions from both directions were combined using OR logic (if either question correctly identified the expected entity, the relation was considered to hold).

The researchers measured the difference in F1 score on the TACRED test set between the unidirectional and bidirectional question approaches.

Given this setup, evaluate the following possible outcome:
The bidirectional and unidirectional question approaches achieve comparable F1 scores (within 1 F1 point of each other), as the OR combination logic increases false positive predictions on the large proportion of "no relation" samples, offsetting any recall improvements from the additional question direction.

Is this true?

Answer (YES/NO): NO